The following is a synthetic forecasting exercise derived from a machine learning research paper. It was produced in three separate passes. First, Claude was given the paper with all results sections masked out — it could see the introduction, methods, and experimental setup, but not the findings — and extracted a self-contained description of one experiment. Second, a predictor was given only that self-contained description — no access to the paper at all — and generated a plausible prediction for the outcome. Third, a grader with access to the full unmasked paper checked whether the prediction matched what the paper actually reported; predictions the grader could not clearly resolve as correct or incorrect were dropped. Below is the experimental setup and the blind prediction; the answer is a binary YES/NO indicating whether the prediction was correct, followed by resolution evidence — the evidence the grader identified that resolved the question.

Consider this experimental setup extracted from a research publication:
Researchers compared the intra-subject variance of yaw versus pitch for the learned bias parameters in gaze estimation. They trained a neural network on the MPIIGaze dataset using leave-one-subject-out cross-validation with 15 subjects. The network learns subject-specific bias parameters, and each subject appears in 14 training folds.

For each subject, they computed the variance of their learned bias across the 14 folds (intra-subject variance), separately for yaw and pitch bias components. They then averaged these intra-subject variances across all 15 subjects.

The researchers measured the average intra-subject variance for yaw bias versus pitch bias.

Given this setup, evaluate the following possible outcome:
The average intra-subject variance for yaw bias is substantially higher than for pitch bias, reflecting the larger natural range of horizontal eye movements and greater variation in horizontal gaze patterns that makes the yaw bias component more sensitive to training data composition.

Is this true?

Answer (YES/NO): NO